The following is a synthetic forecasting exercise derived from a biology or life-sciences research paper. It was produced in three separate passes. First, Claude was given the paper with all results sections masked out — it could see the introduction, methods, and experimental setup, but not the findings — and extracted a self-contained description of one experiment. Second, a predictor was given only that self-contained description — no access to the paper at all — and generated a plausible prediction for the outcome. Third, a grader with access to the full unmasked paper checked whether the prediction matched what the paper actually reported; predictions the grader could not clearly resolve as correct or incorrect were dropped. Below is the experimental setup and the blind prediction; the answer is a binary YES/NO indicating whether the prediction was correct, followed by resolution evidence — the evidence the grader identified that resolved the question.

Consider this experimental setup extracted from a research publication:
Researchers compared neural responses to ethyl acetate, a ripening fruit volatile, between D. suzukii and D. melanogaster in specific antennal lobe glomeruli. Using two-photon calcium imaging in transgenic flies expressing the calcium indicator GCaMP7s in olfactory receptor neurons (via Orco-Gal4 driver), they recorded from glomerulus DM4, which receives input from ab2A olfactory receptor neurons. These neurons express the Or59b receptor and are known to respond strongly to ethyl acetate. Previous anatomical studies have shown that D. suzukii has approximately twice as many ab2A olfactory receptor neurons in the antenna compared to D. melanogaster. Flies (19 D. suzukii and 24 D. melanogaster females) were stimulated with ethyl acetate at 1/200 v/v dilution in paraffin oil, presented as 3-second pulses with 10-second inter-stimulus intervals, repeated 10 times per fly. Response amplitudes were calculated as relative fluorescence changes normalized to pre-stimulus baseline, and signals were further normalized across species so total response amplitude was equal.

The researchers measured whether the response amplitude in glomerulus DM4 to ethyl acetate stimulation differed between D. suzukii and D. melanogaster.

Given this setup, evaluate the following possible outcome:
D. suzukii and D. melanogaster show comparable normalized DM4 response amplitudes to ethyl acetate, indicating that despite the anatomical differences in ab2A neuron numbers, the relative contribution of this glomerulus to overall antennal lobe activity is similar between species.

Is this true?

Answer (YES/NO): NO